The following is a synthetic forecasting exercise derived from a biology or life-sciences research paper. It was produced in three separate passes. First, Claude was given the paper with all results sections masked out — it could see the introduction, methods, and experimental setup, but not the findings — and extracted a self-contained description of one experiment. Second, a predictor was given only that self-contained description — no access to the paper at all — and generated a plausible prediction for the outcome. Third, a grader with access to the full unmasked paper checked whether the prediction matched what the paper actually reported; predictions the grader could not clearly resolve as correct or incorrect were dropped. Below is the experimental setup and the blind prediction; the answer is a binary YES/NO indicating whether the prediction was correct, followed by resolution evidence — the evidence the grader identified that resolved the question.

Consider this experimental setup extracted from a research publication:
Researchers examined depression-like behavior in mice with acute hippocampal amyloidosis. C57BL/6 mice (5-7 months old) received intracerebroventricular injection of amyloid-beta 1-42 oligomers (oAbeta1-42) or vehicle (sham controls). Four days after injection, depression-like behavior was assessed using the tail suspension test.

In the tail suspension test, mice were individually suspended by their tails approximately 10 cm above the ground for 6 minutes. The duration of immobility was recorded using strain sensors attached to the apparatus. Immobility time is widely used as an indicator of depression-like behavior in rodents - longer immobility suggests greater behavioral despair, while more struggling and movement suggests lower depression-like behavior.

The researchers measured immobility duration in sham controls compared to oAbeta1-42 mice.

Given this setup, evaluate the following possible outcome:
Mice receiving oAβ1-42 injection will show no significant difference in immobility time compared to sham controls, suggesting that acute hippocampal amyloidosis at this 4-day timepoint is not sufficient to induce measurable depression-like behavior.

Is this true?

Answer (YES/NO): YES